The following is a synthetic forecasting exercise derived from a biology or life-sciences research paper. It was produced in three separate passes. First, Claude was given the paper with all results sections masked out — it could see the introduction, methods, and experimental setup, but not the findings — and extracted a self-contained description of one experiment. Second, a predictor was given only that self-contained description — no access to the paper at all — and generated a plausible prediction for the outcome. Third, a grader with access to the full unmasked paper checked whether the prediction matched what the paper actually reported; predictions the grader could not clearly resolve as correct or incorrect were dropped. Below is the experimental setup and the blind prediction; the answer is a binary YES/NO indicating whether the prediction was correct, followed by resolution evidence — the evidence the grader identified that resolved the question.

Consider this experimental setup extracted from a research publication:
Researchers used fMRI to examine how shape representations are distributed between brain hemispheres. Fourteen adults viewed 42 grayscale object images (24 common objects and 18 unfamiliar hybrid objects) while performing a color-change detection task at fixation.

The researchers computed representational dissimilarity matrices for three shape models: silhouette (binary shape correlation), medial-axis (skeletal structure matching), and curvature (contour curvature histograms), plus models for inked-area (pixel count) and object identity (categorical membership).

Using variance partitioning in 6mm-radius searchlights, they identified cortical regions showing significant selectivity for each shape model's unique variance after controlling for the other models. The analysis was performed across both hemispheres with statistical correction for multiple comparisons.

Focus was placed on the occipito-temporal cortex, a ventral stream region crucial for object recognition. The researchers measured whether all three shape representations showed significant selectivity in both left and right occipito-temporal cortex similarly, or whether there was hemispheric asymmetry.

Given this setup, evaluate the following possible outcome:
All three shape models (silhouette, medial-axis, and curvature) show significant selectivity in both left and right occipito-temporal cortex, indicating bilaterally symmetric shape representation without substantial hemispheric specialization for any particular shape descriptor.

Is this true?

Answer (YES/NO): NO